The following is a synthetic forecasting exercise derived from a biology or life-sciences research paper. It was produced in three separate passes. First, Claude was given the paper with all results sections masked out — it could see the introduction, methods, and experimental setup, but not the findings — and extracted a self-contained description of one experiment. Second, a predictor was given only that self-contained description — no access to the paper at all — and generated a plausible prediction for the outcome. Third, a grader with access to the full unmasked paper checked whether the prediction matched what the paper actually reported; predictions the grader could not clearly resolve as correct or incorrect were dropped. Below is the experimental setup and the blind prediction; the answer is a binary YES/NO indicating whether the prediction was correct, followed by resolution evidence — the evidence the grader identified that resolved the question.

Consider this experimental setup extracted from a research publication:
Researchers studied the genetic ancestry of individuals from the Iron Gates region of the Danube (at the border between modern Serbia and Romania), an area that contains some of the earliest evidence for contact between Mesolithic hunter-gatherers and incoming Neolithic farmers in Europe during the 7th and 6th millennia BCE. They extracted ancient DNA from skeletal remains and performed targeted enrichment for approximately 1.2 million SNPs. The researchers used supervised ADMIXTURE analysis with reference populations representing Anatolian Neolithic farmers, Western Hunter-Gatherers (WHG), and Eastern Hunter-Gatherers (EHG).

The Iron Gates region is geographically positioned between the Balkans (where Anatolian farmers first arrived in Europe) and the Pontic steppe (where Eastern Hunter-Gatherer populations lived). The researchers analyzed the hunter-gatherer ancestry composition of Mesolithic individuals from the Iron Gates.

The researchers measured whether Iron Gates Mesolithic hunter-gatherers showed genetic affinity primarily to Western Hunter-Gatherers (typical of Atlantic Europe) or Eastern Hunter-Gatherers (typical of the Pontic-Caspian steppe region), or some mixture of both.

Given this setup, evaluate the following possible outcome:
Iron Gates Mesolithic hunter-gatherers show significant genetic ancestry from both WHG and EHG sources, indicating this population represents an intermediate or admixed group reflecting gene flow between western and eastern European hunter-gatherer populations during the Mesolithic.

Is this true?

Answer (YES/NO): YES